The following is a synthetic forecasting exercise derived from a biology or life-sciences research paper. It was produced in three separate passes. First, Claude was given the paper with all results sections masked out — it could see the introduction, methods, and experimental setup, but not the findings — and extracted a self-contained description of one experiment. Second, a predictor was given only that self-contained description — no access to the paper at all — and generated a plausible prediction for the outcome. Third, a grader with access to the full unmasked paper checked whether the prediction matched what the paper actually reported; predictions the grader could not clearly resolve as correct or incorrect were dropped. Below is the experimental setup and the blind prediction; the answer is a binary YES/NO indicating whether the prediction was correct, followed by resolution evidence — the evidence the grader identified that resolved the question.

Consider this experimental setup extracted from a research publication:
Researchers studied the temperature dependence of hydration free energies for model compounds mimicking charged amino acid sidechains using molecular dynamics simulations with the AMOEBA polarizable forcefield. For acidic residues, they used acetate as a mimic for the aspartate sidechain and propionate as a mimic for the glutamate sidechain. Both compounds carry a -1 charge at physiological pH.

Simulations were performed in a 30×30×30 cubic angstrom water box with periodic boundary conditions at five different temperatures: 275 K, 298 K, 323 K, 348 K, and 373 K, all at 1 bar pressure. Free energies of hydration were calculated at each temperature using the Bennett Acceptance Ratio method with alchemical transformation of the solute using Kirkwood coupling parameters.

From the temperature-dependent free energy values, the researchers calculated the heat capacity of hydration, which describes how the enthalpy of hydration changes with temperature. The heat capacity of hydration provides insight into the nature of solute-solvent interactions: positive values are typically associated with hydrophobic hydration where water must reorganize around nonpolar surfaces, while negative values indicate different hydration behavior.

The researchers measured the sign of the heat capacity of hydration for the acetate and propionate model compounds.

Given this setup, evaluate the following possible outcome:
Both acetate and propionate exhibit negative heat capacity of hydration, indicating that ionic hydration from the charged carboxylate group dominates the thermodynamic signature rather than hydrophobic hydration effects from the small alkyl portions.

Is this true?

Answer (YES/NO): YES